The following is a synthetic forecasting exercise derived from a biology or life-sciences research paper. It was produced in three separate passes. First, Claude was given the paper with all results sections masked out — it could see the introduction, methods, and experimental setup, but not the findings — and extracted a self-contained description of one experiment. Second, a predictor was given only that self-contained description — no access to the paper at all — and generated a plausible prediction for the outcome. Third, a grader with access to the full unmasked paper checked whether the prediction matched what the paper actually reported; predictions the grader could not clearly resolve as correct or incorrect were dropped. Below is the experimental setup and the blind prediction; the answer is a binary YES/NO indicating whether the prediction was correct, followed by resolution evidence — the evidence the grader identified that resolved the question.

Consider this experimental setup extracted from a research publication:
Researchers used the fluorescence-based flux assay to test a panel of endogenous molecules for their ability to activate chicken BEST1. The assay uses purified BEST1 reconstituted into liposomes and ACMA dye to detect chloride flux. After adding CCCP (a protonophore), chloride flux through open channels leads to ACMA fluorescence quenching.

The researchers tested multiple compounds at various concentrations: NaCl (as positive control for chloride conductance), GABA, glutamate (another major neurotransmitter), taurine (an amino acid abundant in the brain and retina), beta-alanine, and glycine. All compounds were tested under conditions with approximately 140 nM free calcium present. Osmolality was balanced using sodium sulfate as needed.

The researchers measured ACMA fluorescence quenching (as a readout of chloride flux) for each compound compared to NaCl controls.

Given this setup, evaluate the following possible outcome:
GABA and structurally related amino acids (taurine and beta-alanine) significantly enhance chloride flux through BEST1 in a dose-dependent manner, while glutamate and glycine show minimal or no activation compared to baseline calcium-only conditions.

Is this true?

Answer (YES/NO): NO